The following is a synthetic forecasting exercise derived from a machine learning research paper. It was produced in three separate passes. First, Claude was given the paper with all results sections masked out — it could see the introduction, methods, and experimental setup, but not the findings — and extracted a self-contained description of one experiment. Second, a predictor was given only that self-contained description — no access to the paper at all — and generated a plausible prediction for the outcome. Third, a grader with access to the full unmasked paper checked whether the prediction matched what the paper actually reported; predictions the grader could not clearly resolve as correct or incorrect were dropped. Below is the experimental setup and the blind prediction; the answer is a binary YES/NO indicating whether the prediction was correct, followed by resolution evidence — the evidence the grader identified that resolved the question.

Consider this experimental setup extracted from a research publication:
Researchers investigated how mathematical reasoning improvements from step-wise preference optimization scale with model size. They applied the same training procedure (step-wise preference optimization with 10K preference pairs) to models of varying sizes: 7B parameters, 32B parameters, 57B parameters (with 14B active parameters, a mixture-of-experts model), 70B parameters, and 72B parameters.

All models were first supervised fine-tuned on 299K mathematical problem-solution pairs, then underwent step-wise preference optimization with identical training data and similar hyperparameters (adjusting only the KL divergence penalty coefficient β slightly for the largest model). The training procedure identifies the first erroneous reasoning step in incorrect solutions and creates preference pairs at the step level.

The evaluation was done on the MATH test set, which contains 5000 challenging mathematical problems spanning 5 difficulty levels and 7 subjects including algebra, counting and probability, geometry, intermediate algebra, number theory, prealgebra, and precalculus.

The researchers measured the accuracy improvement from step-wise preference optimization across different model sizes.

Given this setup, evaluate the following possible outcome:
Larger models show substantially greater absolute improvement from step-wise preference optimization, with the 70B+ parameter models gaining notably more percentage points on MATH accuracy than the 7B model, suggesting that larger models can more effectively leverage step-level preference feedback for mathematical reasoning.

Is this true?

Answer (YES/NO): YES